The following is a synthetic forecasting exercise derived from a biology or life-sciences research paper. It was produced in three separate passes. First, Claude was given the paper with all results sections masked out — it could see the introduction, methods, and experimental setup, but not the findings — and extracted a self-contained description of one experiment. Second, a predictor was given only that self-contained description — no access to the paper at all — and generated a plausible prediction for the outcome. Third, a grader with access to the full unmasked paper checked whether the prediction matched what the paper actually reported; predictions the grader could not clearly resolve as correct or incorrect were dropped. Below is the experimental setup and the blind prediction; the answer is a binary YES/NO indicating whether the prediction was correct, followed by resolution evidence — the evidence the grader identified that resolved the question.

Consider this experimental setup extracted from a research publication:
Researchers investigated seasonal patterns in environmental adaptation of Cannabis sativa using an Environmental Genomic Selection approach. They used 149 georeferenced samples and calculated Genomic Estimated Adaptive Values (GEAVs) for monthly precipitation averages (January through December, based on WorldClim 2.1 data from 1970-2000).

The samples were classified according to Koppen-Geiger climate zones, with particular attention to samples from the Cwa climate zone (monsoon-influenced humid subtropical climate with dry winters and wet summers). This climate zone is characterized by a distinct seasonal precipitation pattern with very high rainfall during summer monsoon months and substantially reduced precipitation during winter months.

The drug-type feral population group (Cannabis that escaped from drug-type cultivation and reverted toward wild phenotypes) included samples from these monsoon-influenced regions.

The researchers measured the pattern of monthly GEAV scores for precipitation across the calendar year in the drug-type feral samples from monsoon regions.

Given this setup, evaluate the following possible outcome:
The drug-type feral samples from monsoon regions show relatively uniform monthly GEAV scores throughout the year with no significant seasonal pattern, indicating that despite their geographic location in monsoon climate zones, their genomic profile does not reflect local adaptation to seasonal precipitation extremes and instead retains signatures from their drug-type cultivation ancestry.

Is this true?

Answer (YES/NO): NO